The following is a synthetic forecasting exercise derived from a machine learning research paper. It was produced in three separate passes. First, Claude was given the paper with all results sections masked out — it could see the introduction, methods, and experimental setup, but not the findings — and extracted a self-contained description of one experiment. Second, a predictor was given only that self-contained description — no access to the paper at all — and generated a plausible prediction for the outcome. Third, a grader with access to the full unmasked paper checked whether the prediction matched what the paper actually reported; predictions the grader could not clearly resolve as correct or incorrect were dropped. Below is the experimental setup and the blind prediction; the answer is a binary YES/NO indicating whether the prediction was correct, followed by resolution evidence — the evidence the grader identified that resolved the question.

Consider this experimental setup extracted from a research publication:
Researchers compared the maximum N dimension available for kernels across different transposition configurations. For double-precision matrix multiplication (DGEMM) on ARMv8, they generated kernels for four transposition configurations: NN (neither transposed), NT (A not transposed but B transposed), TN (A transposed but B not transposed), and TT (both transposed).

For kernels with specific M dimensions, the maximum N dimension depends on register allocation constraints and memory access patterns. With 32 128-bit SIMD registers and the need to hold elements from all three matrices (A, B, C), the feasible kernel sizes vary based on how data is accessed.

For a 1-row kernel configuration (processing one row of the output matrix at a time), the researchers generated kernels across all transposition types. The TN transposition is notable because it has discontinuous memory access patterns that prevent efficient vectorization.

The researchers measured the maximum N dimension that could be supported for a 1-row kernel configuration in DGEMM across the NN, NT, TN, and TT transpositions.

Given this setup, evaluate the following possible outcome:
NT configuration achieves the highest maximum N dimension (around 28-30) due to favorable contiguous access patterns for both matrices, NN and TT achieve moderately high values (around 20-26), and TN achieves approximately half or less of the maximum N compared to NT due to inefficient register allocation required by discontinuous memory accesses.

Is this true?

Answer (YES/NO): NO